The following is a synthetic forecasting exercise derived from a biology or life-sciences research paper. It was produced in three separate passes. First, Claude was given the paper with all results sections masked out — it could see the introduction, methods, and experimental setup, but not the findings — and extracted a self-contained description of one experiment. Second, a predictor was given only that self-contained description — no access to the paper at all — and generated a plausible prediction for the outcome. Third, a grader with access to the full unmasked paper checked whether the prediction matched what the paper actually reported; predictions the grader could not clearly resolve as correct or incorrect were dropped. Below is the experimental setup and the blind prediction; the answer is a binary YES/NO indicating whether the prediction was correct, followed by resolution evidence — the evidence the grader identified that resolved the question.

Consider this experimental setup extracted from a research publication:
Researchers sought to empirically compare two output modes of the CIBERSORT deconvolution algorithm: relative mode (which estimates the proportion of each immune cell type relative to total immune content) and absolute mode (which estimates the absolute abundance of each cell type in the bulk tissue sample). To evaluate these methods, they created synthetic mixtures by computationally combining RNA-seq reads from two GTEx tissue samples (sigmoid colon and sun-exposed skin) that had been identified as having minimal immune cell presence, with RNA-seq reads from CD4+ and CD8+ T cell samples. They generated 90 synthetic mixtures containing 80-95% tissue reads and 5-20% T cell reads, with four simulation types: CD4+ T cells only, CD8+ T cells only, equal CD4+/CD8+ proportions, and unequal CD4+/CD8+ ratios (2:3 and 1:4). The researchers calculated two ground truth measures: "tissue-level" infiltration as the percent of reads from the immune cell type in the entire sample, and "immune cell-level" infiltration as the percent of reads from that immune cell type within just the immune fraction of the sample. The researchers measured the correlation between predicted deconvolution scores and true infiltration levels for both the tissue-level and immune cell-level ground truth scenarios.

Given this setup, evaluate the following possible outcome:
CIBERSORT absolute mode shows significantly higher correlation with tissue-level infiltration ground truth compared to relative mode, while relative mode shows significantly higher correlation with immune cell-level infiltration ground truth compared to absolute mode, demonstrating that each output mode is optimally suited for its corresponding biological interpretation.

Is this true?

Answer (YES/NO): YES